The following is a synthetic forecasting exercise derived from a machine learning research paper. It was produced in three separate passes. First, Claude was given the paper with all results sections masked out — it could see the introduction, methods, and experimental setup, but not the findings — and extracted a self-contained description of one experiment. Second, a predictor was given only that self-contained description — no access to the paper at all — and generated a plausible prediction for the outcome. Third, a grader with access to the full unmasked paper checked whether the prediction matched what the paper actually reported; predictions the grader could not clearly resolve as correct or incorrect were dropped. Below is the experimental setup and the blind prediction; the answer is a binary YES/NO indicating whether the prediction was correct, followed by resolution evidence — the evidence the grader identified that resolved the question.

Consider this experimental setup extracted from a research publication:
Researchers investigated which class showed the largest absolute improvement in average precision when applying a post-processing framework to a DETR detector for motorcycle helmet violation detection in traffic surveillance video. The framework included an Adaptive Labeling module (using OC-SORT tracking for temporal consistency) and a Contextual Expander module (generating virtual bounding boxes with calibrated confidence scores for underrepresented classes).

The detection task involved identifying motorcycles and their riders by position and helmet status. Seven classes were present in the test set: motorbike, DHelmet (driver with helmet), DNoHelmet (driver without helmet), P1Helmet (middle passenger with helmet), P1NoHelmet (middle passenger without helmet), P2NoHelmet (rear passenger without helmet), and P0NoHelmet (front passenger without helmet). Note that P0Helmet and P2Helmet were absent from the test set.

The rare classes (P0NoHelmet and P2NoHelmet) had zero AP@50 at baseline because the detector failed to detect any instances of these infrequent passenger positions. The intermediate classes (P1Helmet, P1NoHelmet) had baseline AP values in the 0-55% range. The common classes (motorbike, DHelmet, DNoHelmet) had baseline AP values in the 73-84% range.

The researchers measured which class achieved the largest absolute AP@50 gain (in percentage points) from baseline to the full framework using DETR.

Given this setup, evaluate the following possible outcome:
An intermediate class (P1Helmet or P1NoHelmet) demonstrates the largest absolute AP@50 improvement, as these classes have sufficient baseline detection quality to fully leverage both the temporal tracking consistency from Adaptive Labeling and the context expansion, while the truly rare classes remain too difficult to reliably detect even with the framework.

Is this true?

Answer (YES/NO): YES